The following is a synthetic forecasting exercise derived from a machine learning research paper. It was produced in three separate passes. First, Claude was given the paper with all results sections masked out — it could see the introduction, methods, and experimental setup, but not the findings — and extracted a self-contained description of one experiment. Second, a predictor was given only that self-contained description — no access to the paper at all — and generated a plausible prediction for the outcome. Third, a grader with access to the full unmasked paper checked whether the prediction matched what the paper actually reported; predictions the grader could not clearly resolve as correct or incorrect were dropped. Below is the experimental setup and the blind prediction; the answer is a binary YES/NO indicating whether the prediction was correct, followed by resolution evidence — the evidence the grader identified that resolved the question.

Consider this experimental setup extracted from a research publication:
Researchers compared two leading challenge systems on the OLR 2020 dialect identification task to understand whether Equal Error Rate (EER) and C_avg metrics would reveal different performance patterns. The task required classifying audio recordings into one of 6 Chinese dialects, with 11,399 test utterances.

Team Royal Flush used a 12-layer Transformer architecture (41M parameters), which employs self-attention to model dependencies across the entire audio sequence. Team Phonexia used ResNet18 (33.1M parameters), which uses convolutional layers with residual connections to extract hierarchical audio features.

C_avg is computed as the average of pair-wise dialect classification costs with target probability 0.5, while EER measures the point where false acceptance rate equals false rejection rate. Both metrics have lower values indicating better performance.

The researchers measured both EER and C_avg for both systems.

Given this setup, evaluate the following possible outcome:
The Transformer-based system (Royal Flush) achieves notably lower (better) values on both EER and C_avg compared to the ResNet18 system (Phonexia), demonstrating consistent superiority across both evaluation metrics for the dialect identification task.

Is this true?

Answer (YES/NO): NO